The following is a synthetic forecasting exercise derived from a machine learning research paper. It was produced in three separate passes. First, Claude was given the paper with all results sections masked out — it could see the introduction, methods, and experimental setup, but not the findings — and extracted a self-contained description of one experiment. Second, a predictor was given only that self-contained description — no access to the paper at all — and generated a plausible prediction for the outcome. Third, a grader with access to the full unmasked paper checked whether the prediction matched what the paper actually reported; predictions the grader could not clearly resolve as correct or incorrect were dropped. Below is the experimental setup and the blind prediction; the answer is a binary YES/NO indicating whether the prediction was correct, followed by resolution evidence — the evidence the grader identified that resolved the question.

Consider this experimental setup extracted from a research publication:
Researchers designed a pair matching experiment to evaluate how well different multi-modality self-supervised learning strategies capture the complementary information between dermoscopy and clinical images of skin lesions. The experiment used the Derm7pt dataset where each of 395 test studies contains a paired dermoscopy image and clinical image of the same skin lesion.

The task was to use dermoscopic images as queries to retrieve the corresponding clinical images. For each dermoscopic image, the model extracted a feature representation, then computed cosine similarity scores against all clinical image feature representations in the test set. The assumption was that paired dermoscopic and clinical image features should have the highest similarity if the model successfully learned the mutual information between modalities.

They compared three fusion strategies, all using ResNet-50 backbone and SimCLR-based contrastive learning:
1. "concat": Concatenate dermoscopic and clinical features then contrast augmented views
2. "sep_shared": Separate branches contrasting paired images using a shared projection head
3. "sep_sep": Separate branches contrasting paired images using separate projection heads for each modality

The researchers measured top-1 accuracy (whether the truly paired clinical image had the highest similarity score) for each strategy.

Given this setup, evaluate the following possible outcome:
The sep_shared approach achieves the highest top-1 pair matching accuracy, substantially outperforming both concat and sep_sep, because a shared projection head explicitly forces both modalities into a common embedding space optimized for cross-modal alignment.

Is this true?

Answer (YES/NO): NO